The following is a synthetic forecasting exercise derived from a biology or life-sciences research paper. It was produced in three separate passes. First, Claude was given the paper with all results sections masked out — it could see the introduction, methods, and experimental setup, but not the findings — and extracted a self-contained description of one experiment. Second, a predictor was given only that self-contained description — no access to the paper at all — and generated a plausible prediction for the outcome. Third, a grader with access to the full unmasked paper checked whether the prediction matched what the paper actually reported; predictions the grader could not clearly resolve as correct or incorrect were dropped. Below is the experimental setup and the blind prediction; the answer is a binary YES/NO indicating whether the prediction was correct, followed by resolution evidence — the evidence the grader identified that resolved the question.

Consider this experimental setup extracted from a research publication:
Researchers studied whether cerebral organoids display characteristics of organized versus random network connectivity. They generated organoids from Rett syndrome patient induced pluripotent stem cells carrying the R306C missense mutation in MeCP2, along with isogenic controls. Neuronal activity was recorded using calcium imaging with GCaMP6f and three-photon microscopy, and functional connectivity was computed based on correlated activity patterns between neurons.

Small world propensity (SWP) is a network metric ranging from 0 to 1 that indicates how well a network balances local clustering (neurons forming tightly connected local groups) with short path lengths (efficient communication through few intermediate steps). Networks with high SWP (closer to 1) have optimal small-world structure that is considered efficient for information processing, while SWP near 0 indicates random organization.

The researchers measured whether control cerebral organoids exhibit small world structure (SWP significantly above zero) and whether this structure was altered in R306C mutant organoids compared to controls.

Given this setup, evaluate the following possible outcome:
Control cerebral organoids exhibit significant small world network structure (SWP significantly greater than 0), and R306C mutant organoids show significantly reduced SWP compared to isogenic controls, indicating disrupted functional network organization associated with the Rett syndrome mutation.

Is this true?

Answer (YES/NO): YES